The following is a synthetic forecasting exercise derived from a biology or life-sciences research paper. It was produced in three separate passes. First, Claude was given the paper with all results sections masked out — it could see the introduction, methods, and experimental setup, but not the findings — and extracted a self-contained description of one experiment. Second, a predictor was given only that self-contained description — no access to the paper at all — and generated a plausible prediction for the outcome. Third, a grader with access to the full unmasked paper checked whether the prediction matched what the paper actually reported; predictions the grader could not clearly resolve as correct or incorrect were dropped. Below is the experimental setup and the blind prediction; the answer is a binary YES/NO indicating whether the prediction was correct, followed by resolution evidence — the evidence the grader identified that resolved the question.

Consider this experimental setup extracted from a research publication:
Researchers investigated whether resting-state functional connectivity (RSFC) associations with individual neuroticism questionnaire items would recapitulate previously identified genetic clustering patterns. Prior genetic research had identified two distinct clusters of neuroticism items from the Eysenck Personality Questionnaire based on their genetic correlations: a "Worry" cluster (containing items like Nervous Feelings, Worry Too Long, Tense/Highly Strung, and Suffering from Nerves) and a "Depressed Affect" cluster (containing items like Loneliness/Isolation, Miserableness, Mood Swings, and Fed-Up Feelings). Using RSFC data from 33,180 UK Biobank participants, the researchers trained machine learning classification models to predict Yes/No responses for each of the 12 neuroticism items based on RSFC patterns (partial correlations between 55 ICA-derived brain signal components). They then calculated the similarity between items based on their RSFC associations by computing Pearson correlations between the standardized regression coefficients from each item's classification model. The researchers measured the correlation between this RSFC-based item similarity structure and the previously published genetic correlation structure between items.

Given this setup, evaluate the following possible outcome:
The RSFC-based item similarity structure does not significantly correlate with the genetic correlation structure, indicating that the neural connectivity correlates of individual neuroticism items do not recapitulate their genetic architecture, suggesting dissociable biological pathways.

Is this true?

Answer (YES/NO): NO